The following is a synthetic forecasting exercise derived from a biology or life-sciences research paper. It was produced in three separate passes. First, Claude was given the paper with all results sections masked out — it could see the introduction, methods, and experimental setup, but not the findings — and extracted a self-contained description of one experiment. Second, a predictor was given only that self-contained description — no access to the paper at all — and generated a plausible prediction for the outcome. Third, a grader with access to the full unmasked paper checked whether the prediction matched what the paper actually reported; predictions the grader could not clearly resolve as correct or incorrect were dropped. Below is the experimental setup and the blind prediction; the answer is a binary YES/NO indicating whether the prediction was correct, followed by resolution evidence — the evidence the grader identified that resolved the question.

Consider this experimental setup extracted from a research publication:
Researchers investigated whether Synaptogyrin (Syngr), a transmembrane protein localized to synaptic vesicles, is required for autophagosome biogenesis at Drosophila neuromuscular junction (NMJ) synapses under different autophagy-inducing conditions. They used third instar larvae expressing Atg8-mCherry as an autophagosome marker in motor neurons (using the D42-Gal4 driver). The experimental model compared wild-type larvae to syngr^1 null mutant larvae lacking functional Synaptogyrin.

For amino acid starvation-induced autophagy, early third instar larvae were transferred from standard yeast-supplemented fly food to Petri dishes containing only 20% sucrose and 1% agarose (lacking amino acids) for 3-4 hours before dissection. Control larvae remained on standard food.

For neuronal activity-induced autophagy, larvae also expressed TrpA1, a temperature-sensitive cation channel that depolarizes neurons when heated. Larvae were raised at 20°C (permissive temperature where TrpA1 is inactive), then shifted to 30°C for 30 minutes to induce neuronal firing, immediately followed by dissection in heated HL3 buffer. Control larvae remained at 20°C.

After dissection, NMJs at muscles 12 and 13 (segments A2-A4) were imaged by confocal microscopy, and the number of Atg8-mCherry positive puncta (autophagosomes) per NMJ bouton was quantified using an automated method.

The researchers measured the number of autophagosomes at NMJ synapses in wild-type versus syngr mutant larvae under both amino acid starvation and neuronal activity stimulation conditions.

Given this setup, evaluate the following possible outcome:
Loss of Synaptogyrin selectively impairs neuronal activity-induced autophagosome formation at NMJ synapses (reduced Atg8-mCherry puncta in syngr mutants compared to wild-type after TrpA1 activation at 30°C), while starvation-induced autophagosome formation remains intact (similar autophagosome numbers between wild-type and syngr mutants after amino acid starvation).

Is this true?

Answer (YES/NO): NO